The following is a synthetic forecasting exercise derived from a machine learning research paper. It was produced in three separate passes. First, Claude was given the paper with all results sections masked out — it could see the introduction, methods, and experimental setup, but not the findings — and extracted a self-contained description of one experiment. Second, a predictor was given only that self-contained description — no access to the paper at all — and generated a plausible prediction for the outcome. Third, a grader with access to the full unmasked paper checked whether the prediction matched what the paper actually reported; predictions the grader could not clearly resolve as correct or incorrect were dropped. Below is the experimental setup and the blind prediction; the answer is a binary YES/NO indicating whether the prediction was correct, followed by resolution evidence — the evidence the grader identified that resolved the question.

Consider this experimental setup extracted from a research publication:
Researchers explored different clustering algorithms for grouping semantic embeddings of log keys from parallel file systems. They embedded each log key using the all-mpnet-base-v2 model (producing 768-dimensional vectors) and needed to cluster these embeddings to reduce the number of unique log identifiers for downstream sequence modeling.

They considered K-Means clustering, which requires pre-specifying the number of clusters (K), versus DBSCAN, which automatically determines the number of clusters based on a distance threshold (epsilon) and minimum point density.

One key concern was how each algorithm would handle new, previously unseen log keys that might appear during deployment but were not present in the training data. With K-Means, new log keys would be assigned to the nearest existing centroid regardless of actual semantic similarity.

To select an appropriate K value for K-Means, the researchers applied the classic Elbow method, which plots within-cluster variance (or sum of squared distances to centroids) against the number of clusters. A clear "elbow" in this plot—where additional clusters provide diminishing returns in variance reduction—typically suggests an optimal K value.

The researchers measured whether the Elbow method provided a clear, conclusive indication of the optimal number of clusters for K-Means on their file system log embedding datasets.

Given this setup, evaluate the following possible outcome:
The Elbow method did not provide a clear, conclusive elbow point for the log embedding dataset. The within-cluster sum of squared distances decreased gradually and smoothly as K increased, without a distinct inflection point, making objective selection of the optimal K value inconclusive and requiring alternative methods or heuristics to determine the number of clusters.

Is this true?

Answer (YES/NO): YES